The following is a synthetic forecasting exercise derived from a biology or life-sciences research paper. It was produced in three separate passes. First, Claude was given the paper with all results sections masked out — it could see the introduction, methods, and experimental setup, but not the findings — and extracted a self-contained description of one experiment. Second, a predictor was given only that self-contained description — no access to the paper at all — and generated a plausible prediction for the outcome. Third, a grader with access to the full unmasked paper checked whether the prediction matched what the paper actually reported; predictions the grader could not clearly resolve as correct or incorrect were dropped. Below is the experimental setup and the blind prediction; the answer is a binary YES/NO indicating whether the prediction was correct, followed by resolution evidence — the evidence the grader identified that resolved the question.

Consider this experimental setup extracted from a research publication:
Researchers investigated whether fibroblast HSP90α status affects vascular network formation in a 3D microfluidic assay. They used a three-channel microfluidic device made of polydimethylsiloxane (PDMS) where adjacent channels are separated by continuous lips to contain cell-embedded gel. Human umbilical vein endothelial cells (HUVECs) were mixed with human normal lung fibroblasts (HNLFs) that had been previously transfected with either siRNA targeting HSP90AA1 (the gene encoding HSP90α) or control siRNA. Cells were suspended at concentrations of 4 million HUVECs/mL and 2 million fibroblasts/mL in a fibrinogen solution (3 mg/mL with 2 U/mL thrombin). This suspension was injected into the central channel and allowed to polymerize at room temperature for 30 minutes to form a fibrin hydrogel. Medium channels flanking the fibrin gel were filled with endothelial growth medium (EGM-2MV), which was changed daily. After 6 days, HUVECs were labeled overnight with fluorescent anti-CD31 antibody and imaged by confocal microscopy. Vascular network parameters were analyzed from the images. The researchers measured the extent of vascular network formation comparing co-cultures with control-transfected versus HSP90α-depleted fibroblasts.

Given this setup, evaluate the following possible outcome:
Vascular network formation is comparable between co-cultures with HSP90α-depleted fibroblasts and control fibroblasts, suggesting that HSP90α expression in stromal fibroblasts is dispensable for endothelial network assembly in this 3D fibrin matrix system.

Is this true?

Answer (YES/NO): NO